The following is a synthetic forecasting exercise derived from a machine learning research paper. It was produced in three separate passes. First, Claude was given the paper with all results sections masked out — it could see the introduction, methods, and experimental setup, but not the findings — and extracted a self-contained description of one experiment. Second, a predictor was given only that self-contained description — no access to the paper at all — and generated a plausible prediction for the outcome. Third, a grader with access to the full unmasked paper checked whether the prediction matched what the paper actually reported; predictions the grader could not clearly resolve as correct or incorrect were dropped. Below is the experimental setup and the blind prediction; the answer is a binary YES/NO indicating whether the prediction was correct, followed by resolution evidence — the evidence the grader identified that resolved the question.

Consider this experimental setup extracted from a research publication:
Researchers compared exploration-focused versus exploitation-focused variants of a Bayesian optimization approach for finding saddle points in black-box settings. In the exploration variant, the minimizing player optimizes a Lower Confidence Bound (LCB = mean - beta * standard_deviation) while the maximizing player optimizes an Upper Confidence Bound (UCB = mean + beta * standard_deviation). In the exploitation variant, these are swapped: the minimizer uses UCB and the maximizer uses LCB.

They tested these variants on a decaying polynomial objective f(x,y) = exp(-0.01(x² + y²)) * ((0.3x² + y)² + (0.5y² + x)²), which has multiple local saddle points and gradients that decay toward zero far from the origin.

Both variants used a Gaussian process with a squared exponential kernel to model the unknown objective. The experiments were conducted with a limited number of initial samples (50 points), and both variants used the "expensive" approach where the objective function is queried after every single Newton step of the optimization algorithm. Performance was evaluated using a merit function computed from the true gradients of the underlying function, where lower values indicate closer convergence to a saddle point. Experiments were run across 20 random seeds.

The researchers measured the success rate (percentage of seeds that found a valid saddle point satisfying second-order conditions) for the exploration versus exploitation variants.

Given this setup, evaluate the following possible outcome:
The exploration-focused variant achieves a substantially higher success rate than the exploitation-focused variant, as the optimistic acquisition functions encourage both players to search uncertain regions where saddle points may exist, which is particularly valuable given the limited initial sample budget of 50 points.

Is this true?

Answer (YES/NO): YES